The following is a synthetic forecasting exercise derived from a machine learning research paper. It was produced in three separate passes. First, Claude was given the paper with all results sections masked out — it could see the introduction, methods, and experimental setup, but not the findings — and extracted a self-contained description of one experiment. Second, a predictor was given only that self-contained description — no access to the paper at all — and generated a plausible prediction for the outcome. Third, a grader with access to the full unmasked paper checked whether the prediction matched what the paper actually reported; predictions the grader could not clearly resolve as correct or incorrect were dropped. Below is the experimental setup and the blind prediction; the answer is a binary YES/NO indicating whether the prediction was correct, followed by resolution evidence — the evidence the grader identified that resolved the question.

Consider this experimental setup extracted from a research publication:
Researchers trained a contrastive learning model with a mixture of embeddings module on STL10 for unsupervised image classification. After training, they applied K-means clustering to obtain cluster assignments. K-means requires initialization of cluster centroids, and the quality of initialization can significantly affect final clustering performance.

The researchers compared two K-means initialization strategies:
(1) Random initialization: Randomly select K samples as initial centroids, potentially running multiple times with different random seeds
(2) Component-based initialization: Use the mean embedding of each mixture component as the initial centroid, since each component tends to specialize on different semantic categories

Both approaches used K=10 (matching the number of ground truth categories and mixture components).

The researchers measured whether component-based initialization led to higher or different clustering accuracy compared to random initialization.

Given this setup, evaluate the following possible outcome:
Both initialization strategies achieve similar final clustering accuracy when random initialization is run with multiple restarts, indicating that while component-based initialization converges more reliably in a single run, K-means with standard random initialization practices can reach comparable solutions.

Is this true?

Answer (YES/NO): NO